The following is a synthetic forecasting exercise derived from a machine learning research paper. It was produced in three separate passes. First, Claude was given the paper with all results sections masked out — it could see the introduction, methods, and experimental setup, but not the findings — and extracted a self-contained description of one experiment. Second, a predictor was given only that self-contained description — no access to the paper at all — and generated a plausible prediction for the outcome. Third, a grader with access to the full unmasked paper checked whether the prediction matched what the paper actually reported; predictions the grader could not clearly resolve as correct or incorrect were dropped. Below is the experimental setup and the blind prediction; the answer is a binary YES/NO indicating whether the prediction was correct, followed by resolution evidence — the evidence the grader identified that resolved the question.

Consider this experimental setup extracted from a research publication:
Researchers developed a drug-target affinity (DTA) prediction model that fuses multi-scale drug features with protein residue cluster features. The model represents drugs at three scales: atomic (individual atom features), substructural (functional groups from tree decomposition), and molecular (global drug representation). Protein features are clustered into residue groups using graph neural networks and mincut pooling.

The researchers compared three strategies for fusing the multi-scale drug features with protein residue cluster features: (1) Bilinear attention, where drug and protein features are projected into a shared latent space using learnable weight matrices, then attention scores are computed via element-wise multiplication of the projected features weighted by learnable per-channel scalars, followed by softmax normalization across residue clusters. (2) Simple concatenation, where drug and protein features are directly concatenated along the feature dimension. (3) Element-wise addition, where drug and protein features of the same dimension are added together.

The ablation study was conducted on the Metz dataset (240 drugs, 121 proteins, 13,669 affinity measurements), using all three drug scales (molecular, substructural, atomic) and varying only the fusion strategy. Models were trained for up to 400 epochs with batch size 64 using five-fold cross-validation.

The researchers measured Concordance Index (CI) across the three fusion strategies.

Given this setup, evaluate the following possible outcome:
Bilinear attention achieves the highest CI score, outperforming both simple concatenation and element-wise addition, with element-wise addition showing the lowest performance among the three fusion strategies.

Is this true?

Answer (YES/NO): YES